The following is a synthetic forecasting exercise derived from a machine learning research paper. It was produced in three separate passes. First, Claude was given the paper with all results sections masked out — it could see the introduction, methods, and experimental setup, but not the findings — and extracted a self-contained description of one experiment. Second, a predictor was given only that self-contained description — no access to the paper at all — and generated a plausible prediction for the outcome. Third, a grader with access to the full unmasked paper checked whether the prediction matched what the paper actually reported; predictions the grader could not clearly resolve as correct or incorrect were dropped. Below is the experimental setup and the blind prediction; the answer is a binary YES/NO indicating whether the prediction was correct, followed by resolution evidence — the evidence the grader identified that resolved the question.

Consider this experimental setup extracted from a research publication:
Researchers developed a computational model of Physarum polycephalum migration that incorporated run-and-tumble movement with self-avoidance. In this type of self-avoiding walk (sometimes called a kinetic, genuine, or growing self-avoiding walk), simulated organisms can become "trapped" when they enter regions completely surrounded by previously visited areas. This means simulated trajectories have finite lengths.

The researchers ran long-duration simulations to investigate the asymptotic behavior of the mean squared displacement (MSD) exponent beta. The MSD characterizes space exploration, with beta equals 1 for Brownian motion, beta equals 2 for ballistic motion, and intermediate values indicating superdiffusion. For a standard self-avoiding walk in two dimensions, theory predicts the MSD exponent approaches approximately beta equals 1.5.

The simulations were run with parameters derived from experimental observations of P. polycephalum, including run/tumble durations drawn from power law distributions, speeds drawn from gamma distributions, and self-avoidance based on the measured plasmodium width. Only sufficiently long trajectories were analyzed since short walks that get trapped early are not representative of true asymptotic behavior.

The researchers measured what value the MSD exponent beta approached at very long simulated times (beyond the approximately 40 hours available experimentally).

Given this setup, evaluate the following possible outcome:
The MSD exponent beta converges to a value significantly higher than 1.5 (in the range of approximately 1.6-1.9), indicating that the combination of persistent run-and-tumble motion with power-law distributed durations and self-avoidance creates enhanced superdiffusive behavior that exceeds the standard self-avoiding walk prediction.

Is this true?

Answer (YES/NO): NO